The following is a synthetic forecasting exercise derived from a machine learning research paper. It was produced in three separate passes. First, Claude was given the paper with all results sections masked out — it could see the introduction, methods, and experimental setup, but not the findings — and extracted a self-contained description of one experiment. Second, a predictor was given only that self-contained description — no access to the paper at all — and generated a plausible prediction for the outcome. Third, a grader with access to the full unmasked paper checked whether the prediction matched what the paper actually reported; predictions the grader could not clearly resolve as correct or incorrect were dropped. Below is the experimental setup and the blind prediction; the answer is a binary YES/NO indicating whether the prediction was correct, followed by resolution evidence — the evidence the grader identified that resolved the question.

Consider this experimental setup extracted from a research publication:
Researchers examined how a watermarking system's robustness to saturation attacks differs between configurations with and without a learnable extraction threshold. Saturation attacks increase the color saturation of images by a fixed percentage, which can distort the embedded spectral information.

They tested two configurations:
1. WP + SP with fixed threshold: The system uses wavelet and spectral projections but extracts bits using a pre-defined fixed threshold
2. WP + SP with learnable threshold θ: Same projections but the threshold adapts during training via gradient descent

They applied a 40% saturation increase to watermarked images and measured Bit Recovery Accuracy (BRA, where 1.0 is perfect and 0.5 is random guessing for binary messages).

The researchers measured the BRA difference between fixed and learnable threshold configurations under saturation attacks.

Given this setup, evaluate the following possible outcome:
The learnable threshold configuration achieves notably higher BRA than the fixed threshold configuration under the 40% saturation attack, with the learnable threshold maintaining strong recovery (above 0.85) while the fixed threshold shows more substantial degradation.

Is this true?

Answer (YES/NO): YES